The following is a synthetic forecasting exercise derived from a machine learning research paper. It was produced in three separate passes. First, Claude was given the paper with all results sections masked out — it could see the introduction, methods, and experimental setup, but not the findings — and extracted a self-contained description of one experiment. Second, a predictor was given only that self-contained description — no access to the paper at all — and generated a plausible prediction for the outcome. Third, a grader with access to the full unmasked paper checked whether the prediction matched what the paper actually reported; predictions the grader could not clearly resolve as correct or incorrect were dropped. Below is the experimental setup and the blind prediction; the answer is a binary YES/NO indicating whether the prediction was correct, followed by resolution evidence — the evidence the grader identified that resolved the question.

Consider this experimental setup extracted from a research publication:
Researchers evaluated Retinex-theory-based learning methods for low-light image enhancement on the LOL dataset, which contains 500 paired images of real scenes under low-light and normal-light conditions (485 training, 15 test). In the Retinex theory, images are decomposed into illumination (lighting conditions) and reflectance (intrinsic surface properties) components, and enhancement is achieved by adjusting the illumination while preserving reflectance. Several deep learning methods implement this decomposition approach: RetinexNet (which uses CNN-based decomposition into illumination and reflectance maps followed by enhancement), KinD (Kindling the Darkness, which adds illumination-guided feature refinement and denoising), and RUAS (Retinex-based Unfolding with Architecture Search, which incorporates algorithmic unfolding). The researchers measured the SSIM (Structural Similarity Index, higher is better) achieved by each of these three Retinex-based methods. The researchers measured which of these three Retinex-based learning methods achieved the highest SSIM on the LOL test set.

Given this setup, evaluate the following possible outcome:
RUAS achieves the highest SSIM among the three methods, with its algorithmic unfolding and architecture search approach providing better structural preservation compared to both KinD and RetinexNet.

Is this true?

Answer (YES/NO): NO